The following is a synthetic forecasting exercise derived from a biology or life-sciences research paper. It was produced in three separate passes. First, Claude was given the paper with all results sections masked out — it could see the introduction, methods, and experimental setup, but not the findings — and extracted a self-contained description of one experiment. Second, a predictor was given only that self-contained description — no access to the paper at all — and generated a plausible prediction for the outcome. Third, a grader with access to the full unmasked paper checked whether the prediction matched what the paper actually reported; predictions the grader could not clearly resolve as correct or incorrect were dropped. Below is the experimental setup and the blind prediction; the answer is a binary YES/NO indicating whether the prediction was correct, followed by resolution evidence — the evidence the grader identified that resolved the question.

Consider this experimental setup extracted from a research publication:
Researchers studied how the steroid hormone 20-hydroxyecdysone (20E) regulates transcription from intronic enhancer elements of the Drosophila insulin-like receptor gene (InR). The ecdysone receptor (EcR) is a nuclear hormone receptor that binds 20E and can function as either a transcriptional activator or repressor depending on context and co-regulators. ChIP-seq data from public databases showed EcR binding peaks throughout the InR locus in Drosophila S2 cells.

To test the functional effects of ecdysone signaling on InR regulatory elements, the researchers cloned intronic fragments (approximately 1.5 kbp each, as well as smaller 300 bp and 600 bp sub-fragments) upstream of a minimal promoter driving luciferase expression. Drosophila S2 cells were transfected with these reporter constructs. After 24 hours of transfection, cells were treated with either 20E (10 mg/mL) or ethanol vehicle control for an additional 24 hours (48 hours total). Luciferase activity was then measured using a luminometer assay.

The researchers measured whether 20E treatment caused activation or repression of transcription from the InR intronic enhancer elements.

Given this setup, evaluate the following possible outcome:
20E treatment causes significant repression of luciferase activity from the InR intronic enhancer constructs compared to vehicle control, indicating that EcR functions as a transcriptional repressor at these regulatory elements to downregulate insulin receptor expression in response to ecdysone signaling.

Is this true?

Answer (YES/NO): NO